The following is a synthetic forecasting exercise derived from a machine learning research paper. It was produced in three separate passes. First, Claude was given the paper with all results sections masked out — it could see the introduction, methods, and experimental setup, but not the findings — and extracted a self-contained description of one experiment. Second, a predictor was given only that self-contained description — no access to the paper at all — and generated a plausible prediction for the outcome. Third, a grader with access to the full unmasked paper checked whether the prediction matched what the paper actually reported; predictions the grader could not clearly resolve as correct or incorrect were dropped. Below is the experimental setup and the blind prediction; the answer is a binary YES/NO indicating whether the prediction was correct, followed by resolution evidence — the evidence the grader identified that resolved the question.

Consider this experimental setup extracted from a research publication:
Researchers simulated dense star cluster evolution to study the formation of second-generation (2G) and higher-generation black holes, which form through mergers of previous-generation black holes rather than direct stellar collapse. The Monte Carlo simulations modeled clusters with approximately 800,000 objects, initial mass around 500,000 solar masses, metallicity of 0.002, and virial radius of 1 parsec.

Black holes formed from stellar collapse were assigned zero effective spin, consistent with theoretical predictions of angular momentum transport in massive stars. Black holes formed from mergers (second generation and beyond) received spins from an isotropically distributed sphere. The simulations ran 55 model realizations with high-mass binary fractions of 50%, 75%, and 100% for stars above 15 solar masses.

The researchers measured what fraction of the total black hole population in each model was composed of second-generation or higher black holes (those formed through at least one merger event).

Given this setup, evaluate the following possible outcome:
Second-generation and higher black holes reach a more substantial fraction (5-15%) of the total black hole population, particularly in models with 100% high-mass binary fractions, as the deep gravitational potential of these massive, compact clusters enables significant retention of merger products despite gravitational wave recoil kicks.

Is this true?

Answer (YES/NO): NO